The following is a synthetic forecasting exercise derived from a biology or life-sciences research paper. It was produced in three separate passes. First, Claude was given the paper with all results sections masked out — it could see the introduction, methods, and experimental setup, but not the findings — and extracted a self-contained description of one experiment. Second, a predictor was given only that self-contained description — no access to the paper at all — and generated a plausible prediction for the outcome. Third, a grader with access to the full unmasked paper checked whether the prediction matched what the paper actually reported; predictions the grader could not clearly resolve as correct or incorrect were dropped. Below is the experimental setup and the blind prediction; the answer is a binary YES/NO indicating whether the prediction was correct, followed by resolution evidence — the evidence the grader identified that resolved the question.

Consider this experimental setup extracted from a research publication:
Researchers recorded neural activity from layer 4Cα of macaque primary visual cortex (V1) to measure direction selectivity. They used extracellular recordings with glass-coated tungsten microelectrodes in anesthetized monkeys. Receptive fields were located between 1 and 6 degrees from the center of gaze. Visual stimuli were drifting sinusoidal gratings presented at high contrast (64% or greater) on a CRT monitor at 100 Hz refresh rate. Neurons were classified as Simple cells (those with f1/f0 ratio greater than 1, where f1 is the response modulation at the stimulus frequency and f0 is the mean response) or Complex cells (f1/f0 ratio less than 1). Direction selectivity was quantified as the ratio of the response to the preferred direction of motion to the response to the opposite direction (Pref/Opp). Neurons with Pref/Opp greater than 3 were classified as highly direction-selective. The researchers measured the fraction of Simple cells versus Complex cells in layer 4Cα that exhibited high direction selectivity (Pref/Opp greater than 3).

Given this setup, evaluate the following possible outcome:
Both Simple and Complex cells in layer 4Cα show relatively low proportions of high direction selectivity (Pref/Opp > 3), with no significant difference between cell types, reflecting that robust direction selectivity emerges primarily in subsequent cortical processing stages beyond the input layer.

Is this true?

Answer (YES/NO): NO